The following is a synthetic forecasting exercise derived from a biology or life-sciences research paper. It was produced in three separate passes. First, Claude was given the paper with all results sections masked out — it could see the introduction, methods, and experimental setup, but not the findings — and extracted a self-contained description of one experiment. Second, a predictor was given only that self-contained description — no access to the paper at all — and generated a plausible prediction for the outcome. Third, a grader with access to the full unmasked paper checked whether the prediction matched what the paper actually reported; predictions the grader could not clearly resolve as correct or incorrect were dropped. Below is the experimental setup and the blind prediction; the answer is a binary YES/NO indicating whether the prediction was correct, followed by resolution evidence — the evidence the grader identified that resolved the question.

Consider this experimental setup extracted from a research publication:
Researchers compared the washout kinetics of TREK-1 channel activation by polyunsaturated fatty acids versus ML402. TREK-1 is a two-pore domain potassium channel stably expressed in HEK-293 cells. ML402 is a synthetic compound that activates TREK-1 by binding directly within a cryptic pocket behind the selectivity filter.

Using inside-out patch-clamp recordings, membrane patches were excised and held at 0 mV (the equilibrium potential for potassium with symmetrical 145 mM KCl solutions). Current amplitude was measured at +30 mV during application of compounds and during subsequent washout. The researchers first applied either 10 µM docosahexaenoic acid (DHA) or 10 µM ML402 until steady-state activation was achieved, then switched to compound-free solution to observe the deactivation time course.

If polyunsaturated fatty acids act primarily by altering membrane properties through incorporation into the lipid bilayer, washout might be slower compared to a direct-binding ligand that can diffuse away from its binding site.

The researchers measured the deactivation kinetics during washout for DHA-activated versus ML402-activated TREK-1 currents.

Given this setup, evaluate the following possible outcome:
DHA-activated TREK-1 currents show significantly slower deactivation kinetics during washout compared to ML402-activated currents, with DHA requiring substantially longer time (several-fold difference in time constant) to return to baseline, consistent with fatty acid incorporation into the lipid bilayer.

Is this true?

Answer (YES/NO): NO